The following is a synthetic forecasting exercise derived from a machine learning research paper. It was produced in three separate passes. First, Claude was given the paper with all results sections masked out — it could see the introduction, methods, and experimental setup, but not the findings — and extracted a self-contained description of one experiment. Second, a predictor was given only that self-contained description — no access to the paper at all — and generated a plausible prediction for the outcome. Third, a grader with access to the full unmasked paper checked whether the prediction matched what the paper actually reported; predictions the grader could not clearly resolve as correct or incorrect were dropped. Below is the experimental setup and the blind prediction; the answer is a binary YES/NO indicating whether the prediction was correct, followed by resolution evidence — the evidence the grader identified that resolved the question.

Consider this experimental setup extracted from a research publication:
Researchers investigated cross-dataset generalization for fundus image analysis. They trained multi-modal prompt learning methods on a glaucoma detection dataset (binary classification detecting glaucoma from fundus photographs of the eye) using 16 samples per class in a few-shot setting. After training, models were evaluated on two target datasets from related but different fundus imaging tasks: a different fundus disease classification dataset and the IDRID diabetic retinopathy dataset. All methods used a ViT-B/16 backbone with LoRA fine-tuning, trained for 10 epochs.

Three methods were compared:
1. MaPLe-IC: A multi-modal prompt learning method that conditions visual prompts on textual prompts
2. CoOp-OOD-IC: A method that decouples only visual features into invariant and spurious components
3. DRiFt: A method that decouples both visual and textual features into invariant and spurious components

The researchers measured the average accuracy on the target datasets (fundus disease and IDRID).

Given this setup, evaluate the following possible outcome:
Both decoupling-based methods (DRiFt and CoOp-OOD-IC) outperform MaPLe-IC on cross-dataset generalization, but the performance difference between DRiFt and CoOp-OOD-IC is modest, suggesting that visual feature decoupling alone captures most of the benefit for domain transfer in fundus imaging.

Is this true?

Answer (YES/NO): NO